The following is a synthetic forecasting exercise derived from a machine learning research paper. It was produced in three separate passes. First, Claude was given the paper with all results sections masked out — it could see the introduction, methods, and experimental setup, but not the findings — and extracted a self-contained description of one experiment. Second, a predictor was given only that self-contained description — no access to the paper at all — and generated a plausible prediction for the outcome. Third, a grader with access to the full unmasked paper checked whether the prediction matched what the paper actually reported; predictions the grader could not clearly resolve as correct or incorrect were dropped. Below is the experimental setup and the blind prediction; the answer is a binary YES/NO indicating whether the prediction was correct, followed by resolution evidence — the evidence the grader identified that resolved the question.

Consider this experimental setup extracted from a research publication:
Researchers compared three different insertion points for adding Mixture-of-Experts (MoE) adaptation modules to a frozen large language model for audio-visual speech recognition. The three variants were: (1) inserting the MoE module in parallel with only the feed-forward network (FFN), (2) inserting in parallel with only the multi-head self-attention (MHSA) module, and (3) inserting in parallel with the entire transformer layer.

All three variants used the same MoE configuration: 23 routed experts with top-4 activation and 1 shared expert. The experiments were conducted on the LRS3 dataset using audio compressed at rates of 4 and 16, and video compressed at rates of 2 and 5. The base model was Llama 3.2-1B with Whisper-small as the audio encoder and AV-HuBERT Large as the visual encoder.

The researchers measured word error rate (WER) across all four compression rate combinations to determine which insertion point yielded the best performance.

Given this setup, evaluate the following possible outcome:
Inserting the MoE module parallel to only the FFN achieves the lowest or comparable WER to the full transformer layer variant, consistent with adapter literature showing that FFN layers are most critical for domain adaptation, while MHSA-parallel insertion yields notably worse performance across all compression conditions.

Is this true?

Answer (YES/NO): NO